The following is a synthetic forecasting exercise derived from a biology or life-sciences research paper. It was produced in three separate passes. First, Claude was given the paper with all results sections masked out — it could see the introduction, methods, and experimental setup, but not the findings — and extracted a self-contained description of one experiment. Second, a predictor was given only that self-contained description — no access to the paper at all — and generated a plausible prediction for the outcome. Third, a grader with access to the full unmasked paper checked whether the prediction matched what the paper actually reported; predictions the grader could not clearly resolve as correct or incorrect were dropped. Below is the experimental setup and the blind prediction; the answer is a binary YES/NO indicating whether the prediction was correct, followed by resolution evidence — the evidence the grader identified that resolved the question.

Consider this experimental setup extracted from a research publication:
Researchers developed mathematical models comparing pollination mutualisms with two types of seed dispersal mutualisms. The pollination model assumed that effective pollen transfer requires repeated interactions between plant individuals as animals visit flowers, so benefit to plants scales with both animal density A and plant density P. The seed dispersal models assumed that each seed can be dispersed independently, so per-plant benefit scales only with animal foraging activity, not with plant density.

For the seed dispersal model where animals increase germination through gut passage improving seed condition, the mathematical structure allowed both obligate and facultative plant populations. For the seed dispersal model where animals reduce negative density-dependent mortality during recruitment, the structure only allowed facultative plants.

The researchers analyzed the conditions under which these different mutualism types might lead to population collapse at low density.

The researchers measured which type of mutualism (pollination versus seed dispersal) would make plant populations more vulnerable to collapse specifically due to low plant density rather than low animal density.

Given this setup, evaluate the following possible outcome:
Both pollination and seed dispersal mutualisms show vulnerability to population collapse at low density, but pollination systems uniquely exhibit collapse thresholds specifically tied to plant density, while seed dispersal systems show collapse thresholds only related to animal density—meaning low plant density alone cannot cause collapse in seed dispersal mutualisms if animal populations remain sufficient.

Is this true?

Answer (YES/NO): NO